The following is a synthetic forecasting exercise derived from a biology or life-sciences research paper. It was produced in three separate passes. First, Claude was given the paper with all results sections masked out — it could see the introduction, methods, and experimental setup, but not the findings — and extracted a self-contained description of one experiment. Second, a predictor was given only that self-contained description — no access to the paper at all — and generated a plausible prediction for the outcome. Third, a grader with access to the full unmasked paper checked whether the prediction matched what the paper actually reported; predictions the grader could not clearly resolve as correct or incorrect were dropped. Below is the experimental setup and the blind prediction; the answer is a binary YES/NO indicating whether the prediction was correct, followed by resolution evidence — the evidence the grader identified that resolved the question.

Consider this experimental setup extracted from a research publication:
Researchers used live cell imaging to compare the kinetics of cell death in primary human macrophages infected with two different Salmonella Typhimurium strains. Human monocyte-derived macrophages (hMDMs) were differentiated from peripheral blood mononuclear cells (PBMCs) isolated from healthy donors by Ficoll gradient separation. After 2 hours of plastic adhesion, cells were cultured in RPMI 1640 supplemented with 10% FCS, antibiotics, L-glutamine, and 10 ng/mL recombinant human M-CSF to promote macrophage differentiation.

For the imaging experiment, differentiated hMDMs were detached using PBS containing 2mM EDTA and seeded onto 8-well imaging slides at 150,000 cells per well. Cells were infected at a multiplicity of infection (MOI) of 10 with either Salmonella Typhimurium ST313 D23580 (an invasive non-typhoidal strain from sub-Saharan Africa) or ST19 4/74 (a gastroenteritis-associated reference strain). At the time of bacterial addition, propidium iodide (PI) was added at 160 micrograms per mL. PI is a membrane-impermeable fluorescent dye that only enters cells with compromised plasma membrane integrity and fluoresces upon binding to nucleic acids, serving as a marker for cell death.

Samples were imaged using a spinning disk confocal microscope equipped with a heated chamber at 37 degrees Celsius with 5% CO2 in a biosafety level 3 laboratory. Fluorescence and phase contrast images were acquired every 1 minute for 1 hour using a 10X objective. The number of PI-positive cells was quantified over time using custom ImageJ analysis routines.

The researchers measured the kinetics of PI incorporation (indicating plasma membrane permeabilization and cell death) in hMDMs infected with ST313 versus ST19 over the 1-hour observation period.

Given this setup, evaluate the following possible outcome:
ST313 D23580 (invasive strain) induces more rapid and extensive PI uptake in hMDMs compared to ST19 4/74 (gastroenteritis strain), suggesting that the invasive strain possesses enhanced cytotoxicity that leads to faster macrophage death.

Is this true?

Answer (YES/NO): NO